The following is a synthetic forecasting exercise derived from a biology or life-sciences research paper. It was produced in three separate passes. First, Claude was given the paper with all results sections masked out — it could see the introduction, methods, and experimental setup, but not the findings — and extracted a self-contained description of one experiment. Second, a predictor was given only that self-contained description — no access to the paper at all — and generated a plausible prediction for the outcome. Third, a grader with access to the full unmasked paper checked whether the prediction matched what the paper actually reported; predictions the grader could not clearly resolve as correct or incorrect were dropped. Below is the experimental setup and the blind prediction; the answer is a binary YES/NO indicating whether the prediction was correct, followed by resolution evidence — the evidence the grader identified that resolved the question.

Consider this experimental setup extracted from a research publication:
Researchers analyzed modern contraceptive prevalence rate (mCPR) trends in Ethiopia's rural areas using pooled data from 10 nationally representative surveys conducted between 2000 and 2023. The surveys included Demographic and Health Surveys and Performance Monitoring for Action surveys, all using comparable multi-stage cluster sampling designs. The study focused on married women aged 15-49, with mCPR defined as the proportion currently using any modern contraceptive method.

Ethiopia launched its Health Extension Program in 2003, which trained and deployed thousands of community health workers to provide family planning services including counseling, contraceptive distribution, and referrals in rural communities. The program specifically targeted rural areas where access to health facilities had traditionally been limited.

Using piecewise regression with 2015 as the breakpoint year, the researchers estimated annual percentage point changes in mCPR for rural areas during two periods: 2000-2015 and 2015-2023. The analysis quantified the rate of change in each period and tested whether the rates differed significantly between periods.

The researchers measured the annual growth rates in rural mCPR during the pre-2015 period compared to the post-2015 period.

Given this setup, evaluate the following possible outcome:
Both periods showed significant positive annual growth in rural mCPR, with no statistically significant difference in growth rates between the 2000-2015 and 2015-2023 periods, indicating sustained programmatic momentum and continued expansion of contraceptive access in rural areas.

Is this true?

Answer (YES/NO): NO